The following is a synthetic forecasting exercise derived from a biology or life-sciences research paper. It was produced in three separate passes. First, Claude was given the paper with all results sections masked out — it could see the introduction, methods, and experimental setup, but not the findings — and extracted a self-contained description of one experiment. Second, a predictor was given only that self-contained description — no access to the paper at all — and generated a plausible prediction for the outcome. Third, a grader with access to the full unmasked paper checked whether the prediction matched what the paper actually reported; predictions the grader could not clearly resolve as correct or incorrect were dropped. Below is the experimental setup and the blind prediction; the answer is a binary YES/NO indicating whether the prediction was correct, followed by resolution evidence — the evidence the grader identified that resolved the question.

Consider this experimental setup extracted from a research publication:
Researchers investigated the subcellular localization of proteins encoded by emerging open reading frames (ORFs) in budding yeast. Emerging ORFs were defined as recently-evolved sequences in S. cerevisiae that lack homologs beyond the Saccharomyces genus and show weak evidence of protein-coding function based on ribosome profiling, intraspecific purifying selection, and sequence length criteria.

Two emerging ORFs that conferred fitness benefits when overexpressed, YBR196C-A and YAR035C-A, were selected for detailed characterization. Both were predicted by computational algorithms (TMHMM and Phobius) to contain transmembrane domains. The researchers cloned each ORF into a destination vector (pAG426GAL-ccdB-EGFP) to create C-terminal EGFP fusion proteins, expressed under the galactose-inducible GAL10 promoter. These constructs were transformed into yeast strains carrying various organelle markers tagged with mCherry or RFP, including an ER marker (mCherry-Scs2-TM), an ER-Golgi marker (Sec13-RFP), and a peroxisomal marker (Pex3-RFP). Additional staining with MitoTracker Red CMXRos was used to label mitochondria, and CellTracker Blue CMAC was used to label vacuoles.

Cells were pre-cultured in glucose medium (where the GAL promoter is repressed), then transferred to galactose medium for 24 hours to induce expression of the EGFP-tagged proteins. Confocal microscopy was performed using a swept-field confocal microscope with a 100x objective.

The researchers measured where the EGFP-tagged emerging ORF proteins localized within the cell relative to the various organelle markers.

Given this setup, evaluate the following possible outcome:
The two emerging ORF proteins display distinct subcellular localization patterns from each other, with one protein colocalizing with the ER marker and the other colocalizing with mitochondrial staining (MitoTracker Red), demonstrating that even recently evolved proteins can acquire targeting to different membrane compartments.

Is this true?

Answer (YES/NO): YES